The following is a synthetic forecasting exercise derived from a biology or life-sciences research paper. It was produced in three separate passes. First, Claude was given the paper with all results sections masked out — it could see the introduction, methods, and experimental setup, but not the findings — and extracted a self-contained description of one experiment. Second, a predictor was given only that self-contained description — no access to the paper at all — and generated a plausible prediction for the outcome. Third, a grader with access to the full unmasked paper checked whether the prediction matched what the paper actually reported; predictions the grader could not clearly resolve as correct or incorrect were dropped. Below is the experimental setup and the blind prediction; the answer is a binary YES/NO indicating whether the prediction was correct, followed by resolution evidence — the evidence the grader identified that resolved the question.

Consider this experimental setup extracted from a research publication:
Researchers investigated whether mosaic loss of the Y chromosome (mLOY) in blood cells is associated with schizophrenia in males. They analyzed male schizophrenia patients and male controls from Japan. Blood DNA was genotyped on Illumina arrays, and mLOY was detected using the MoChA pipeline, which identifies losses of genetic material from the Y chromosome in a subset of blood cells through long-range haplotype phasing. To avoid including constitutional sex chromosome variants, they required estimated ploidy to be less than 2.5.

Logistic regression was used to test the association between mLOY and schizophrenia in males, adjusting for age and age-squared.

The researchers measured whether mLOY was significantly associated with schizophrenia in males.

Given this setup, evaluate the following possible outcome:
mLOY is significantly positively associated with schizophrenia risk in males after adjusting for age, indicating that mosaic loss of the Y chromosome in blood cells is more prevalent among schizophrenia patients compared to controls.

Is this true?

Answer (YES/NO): NO